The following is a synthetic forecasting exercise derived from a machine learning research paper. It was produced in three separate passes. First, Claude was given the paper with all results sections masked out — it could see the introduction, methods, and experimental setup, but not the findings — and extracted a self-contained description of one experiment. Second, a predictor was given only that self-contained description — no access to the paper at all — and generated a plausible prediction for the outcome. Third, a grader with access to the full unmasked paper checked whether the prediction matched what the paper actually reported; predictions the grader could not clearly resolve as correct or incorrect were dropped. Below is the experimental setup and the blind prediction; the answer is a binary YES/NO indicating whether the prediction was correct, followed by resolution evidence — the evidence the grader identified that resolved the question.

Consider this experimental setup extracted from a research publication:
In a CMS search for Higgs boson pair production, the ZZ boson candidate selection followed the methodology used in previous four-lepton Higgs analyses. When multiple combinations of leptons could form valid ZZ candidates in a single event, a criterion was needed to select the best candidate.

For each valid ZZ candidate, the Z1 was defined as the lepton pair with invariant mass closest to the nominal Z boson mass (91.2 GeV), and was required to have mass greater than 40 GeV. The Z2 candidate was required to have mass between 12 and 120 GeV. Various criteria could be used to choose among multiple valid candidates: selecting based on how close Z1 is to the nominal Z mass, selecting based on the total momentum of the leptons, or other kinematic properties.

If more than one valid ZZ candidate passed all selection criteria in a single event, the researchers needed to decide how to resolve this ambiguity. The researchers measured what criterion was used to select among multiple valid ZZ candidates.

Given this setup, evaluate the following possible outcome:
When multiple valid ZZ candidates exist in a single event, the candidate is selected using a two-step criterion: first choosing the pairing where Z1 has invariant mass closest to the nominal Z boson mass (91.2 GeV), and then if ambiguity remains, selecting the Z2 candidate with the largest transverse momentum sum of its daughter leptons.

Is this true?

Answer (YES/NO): NO